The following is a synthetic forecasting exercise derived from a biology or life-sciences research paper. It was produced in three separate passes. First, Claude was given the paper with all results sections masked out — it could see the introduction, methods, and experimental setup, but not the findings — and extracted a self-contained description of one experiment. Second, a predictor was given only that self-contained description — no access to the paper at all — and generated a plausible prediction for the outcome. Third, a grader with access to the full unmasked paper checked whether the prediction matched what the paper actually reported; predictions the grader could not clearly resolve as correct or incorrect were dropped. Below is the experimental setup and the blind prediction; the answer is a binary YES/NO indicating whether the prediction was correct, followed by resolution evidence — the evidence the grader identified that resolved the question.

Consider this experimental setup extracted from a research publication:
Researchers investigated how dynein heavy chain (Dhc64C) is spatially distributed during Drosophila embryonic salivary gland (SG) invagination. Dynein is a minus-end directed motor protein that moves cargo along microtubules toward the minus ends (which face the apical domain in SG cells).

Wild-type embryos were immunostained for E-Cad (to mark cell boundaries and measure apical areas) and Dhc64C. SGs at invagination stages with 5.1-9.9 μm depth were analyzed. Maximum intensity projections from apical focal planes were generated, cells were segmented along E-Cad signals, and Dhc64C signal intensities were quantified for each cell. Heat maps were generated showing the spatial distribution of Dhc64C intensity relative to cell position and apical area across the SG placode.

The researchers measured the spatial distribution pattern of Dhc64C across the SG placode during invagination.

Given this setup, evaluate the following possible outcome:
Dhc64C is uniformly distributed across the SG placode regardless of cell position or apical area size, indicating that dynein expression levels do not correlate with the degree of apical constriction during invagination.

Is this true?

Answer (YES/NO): NO